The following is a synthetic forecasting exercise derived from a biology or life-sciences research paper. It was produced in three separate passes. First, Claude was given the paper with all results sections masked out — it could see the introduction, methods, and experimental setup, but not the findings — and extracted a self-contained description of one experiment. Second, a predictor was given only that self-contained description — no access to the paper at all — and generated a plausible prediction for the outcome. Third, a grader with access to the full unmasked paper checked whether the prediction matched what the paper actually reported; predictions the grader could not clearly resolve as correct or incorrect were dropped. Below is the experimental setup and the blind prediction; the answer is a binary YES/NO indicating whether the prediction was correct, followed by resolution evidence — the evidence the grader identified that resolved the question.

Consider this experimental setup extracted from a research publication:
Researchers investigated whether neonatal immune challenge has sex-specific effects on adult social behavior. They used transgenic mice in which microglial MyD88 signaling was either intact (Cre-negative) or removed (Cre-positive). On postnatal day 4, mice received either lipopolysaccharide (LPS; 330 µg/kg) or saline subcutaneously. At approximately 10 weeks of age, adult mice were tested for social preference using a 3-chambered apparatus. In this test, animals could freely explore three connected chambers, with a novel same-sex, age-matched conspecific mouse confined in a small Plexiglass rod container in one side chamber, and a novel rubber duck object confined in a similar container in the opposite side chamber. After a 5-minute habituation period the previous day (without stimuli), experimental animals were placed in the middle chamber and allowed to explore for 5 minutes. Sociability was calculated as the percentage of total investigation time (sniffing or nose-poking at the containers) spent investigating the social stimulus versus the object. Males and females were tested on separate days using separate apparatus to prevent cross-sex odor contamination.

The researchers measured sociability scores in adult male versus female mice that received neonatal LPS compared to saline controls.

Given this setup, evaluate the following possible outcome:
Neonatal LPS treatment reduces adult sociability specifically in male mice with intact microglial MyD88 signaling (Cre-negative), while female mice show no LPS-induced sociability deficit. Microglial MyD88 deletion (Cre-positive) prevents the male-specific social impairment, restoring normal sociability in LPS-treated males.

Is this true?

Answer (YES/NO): NO